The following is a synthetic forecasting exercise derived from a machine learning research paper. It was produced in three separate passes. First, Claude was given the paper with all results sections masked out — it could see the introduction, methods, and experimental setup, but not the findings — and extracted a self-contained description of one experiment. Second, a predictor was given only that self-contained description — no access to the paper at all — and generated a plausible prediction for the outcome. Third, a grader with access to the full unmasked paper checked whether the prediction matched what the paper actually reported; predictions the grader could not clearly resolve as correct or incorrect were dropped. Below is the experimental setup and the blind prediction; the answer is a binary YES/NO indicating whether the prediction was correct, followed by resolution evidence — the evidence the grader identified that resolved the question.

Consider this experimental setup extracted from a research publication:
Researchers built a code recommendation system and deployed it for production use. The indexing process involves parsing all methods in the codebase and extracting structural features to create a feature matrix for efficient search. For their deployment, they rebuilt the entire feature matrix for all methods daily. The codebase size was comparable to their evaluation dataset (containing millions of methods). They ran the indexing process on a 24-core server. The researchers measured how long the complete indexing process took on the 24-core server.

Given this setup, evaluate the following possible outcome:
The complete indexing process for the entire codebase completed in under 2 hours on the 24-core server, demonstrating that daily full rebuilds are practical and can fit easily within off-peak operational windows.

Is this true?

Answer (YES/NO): YES